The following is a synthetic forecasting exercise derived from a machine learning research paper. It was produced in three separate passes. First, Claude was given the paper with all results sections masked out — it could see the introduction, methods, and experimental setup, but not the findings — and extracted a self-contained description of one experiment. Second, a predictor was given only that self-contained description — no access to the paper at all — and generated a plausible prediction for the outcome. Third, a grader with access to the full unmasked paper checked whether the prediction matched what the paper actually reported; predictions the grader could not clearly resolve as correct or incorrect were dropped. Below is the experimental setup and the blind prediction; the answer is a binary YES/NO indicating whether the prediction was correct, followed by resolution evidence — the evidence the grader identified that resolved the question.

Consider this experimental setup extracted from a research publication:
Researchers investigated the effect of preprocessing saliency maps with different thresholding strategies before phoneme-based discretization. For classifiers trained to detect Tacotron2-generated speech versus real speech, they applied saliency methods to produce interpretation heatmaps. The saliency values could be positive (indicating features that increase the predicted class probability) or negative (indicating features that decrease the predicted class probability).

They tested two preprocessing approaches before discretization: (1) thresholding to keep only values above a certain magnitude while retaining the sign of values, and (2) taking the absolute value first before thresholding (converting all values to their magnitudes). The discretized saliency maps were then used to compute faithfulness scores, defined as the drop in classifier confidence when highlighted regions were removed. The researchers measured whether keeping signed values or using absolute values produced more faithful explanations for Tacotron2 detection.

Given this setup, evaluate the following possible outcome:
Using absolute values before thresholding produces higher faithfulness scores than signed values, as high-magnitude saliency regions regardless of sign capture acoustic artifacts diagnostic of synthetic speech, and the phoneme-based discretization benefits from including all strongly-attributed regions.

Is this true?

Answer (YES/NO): NO